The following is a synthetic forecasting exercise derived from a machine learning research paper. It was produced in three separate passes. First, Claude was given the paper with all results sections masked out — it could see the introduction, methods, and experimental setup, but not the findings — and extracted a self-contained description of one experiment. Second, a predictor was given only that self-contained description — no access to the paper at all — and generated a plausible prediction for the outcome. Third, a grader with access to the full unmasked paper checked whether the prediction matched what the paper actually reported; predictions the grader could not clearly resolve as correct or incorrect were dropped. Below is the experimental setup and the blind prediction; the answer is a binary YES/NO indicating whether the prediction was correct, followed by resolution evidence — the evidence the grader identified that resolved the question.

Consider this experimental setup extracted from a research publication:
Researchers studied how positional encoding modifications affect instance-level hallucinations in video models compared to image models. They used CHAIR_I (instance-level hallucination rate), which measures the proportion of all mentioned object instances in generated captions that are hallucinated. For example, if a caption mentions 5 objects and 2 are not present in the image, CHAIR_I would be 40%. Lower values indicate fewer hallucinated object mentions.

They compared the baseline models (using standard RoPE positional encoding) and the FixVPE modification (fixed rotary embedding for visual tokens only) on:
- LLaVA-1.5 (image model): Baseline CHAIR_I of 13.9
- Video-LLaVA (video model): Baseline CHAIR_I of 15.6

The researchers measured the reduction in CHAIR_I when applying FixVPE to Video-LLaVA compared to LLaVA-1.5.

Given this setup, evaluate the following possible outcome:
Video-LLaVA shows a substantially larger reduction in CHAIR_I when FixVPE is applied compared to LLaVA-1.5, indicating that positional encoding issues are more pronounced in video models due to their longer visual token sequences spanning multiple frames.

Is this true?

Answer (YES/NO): NO